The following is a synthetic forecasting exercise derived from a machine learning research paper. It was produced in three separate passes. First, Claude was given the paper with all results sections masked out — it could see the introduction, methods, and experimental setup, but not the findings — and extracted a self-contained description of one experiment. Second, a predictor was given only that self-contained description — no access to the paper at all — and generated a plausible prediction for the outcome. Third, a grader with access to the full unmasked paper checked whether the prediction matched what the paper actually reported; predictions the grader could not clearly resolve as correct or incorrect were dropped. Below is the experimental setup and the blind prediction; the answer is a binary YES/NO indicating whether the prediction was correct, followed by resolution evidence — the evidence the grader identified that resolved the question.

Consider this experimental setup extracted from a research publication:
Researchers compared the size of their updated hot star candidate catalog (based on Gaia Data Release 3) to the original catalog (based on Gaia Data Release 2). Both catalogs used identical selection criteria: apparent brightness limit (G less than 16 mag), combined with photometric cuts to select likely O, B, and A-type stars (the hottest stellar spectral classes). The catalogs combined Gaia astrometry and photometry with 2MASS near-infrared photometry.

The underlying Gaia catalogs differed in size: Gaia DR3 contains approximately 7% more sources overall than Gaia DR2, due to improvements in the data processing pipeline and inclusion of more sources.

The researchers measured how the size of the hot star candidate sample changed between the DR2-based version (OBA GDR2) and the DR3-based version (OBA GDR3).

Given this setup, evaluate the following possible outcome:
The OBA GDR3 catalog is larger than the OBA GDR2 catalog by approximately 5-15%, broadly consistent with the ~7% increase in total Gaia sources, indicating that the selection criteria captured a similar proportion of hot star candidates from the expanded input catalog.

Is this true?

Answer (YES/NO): NO